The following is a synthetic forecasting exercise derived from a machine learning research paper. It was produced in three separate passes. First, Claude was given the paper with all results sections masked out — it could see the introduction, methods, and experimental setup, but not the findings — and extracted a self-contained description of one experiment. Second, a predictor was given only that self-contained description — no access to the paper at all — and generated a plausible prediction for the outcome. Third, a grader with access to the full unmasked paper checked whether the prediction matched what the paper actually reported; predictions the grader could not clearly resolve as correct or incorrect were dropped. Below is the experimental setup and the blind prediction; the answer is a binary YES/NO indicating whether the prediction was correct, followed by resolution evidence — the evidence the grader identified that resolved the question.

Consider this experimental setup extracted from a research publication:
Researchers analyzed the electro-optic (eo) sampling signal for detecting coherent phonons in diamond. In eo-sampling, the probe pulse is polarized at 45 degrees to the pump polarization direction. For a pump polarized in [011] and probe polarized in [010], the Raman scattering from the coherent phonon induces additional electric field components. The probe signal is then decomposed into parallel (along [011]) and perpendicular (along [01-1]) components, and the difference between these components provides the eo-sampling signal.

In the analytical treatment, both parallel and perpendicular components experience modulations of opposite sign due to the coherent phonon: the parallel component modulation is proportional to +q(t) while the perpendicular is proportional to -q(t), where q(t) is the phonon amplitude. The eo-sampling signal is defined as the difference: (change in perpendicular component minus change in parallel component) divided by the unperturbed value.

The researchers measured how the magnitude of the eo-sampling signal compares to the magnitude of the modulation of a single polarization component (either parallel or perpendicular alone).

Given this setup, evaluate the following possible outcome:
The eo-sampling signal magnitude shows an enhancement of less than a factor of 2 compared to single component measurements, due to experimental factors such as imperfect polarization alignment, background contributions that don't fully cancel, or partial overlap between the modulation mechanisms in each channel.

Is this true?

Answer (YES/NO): NO